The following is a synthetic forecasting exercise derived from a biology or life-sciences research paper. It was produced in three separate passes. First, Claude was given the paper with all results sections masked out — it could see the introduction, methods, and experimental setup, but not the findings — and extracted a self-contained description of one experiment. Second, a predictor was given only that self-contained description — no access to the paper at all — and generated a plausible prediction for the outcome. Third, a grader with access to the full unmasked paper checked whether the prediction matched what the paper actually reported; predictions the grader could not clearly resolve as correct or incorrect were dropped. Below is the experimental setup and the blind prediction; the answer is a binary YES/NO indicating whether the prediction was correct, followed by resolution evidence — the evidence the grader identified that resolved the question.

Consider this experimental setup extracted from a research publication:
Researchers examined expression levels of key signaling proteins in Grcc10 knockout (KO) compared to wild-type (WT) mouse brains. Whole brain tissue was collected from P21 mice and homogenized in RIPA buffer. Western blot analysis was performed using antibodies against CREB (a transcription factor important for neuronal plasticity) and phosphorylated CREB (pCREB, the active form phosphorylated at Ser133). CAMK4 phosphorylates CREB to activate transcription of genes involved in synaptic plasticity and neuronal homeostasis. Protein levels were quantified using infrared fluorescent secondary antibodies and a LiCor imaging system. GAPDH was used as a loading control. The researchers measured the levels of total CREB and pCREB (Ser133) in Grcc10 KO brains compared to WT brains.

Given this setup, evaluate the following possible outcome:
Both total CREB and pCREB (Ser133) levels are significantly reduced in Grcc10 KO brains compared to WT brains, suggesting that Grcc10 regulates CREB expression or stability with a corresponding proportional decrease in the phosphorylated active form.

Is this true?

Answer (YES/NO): NO